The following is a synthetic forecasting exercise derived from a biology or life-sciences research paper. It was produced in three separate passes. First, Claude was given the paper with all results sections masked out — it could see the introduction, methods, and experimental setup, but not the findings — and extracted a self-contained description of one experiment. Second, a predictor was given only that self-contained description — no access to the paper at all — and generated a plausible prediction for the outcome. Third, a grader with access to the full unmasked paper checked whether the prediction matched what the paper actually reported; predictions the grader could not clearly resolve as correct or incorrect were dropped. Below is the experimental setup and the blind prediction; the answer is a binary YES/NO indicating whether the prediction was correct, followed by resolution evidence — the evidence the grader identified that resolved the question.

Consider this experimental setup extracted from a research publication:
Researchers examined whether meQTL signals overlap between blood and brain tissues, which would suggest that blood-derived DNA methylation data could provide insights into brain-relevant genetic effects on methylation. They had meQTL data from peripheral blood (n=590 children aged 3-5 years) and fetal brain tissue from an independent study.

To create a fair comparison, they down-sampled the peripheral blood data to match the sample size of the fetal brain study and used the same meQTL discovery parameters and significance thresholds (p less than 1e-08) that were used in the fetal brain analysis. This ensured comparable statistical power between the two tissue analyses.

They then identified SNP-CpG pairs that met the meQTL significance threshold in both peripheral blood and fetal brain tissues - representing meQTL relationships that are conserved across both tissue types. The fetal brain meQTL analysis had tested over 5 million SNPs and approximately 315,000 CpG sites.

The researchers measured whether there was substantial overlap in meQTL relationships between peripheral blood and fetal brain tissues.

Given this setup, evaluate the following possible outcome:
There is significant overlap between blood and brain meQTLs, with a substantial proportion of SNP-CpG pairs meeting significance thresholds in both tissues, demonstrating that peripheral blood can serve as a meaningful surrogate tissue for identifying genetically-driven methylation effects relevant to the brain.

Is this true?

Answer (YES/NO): YES